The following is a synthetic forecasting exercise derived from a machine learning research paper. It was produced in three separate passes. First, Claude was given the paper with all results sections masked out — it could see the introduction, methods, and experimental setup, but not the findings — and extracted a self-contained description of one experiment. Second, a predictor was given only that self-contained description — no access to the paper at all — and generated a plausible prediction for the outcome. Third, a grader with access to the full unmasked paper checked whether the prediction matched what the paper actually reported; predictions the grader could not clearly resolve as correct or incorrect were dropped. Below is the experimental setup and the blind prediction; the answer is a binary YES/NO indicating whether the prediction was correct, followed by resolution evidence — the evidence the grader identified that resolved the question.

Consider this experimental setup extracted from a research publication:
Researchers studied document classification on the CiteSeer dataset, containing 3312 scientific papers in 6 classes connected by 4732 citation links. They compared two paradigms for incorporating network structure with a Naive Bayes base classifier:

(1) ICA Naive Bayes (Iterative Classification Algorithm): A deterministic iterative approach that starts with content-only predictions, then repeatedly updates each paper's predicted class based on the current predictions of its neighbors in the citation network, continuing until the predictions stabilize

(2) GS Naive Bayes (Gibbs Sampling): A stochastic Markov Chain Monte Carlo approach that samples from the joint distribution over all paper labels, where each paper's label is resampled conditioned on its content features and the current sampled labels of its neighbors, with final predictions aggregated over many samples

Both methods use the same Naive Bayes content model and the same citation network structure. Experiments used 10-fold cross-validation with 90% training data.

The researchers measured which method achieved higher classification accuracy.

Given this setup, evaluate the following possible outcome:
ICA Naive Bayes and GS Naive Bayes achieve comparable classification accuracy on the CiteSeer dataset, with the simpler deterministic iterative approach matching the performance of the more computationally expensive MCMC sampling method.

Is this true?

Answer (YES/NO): YES